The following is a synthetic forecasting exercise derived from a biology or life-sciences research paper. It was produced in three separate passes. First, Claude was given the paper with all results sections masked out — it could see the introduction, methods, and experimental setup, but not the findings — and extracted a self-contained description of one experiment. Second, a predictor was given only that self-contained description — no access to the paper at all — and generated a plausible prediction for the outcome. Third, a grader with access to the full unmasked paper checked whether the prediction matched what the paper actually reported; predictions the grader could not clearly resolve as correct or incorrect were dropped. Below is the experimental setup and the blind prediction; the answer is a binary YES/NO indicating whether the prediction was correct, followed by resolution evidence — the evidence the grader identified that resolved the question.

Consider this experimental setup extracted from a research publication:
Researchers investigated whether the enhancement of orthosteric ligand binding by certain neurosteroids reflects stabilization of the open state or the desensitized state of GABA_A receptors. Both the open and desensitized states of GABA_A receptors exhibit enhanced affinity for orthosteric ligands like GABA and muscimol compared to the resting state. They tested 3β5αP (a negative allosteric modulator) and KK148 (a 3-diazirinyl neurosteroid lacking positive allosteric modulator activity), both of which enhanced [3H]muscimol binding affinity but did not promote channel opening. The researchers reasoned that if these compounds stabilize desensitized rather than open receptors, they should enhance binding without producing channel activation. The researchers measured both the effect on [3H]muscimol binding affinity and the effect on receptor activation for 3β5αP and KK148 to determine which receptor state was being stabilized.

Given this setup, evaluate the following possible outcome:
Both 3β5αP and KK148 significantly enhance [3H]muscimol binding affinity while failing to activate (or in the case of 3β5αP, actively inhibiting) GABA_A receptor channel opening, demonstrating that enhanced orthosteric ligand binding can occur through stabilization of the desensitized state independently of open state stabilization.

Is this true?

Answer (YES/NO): YES